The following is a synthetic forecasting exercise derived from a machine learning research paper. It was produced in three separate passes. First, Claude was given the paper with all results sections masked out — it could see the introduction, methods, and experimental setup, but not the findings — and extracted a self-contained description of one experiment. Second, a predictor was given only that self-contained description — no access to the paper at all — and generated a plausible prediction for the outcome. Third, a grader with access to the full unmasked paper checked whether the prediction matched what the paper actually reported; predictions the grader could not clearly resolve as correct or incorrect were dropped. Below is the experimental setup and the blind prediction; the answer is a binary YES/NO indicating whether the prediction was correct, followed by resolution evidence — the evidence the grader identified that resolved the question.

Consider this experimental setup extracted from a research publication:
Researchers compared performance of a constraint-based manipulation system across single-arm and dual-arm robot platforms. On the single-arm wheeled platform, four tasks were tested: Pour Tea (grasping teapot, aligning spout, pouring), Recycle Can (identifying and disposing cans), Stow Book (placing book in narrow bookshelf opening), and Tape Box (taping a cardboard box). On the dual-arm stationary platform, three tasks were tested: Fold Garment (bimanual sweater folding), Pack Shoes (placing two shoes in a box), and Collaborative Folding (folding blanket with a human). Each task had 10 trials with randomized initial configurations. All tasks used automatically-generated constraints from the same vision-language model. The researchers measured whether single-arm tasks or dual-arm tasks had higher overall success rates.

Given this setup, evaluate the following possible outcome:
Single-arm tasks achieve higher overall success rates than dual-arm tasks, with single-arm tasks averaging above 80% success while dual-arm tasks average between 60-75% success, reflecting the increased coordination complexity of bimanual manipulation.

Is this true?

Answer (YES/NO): NO